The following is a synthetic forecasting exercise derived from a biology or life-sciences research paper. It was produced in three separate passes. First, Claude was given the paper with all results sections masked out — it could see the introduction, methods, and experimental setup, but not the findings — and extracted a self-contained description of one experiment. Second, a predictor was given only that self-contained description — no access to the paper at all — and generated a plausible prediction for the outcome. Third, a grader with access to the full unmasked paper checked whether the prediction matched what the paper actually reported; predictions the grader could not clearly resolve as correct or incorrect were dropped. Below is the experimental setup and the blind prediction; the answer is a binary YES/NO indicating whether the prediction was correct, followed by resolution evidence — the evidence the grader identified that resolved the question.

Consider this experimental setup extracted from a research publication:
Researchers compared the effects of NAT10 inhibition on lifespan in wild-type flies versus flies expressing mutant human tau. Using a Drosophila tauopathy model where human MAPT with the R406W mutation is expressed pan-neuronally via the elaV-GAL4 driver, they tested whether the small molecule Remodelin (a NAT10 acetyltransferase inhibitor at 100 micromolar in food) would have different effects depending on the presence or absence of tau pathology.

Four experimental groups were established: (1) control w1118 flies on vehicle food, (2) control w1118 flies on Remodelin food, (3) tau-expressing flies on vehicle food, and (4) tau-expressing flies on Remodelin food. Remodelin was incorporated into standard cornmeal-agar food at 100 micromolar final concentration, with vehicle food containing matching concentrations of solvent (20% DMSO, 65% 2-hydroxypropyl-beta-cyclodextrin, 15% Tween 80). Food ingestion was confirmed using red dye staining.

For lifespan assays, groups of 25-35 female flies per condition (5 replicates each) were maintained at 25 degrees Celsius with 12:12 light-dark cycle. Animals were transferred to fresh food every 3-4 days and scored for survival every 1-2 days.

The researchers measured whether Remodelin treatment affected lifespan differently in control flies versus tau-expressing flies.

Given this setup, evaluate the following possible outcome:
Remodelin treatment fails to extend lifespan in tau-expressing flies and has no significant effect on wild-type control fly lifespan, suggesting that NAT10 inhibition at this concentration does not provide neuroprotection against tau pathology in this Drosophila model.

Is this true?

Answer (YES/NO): NO